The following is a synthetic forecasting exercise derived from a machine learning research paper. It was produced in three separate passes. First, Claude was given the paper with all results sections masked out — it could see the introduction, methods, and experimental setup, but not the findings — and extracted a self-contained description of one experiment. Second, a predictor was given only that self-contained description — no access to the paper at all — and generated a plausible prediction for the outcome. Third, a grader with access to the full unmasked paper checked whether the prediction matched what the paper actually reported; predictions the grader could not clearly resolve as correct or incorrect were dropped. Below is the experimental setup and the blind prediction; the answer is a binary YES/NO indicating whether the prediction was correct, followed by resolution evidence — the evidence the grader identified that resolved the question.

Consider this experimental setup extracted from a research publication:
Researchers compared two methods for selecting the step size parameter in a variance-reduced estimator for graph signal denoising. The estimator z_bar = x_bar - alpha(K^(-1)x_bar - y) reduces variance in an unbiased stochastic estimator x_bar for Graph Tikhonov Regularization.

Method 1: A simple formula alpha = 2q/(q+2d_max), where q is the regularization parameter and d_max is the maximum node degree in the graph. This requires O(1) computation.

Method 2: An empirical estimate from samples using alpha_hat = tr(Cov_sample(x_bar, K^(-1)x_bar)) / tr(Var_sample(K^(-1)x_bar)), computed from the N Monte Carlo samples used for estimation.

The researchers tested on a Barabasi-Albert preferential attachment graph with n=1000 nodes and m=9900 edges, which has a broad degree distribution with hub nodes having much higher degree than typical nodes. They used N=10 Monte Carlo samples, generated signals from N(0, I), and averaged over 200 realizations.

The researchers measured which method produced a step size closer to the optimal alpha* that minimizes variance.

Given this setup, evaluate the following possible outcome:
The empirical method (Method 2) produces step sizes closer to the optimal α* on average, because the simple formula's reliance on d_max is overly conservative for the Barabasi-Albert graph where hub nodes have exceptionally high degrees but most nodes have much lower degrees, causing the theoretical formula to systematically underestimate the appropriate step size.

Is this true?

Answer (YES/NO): YES